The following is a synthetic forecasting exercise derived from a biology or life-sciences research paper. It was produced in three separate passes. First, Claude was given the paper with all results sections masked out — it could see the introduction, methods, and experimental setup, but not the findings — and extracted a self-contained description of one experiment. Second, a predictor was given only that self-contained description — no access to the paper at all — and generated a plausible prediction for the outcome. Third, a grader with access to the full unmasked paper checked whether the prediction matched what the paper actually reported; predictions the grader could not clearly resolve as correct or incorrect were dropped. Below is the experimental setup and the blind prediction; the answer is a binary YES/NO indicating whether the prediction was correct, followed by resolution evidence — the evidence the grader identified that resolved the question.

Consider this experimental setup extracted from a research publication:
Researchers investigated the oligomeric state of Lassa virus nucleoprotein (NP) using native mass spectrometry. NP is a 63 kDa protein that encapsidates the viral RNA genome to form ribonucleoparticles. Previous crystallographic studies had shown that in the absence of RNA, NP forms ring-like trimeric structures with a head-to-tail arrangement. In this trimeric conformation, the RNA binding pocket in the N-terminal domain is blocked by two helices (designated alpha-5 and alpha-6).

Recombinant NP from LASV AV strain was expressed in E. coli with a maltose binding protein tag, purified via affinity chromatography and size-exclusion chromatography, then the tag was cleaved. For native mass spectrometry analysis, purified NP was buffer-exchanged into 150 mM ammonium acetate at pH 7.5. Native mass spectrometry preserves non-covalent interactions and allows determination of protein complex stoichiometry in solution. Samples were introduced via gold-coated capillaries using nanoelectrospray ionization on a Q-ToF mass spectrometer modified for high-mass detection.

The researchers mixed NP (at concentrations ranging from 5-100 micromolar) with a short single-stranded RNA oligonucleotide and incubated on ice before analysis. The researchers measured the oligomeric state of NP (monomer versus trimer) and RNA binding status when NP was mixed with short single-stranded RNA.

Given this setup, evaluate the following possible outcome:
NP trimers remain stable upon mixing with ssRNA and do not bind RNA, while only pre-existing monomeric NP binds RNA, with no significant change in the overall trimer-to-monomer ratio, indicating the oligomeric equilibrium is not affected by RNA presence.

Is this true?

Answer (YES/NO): NO